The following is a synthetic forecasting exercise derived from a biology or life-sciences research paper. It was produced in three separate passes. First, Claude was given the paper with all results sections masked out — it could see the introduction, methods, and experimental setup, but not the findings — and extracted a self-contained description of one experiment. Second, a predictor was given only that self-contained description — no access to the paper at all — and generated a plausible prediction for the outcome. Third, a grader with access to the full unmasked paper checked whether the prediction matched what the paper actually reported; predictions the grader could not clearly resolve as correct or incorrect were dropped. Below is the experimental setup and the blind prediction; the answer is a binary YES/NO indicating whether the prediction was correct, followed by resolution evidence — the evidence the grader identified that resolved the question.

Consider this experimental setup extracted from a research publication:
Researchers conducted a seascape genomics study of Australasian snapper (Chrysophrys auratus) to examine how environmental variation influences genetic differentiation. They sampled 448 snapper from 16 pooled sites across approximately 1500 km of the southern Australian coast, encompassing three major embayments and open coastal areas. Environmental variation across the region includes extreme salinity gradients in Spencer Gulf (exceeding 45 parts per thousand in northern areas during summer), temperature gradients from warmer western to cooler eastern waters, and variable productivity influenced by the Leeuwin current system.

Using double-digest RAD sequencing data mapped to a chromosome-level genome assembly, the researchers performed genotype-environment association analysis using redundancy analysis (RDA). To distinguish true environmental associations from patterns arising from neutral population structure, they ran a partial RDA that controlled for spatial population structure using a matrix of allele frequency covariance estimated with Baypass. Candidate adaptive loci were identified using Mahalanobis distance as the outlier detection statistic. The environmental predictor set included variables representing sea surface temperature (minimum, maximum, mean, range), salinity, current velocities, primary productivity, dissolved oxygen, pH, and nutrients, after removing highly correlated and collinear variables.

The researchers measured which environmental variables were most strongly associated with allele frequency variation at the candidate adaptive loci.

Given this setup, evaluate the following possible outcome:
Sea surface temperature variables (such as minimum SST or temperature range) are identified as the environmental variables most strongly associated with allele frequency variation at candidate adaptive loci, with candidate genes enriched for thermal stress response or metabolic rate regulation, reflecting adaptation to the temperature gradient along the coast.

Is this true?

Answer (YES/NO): NO